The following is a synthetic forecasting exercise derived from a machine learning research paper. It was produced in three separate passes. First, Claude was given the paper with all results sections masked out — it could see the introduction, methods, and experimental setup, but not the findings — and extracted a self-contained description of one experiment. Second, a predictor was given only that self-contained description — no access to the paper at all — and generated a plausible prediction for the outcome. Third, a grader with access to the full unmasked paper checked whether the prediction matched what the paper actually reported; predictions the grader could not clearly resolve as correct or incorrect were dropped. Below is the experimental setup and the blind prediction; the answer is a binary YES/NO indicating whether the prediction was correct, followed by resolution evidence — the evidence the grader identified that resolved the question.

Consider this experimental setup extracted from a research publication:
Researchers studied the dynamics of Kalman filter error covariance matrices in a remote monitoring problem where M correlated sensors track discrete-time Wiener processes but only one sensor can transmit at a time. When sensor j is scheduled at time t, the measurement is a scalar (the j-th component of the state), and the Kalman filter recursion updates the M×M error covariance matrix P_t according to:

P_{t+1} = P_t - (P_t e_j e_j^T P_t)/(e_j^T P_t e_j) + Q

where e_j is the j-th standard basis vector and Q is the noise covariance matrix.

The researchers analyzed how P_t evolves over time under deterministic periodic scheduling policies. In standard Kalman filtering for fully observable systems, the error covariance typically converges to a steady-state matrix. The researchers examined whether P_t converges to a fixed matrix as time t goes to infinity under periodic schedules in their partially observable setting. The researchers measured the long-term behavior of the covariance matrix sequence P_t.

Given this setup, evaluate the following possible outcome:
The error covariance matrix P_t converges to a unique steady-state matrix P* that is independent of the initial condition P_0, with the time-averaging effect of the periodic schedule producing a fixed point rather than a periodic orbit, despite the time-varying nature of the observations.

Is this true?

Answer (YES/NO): NO